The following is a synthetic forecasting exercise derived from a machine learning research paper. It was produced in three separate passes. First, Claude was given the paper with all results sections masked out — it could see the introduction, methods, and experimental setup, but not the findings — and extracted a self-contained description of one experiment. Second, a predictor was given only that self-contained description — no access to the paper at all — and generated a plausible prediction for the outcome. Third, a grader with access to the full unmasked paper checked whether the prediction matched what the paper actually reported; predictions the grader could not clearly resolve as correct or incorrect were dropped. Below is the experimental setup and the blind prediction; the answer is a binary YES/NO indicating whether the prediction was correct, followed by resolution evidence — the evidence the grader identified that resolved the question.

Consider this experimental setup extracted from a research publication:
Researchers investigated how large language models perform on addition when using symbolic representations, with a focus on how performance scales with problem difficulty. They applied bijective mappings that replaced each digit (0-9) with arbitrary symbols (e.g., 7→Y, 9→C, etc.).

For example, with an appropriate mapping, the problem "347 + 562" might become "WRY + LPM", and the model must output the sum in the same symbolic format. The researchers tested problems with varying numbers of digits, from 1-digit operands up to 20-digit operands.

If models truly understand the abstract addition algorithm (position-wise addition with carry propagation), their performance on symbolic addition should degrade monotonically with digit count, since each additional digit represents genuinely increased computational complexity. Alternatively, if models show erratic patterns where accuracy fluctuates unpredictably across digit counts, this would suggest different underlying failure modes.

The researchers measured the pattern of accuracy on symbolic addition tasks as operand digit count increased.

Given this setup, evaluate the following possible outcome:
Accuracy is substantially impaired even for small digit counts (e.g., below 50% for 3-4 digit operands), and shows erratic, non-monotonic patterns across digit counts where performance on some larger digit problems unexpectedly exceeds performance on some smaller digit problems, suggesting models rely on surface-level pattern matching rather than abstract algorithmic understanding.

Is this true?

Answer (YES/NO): NO